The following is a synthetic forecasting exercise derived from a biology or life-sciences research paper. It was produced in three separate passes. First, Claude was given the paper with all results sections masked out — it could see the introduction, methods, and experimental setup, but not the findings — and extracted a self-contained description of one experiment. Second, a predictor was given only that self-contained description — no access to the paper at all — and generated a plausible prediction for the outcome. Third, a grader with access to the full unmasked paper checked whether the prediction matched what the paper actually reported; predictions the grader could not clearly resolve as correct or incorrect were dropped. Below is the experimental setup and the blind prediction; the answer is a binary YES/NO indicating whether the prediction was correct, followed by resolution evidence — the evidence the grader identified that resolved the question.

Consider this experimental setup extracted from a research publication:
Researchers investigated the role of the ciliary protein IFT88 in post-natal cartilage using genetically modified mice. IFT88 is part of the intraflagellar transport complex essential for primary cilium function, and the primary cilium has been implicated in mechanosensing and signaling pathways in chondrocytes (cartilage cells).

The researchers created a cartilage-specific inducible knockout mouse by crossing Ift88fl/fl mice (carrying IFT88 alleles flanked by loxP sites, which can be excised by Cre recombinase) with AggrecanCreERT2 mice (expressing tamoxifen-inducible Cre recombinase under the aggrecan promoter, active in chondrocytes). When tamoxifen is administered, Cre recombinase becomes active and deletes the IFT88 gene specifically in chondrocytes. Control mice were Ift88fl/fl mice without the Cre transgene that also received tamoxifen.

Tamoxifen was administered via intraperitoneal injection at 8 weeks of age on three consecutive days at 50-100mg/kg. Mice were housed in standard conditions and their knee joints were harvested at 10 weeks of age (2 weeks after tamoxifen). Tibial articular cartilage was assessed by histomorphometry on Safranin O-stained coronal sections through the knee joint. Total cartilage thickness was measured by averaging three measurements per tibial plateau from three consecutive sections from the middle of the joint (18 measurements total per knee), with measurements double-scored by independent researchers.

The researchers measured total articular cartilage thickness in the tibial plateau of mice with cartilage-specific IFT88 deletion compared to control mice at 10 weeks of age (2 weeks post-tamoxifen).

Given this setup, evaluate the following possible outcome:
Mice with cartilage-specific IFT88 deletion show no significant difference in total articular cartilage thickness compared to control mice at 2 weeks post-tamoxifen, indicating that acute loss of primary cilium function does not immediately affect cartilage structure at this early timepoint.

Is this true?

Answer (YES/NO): NO